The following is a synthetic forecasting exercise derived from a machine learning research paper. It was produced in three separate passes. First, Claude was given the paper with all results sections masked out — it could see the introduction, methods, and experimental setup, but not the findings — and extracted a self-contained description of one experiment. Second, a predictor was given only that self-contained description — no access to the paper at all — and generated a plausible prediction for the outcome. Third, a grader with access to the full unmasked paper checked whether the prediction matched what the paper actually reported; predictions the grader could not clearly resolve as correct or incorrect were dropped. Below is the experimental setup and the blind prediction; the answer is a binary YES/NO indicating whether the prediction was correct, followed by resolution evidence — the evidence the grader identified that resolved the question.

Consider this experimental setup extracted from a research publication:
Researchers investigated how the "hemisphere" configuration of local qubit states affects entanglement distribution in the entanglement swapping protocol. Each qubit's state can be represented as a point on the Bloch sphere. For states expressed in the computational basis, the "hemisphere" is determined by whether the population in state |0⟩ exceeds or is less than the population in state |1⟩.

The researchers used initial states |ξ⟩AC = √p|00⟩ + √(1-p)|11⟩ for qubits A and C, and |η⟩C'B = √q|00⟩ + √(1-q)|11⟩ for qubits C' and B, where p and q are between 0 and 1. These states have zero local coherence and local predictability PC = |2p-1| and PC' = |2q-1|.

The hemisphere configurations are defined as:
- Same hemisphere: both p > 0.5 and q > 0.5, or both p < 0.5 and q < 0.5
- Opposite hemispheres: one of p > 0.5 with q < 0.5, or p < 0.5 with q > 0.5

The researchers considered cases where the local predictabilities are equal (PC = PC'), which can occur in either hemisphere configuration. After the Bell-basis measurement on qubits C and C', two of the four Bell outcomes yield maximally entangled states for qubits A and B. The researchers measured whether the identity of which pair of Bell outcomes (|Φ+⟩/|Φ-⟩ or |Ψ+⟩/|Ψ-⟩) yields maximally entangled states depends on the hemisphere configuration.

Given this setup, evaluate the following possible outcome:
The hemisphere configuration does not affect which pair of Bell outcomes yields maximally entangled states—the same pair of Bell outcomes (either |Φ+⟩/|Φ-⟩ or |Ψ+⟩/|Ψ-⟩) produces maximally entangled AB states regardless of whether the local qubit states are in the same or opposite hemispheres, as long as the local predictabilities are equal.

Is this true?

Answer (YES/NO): NO